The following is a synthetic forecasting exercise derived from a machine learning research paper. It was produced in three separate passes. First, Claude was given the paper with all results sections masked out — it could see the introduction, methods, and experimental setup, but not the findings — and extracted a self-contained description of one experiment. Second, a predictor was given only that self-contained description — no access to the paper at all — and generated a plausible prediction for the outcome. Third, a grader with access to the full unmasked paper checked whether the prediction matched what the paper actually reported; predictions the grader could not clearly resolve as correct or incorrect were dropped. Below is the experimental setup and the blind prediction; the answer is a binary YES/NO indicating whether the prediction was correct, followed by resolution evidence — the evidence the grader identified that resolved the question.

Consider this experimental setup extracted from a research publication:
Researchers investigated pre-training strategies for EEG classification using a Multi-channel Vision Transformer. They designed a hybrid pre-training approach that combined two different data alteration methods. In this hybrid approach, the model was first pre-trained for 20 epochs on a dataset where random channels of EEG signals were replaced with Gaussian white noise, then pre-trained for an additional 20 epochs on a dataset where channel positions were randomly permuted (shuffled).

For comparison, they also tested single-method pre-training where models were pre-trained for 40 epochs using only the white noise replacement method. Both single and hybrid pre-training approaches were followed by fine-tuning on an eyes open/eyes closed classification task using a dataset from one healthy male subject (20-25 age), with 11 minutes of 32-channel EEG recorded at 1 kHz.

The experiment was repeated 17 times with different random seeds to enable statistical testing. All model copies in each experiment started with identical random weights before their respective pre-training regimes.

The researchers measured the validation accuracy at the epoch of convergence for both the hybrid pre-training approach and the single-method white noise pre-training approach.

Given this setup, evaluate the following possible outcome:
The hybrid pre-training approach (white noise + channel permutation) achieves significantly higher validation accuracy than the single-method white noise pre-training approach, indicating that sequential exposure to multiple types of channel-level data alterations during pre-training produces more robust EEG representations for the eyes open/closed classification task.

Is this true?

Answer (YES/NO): NO